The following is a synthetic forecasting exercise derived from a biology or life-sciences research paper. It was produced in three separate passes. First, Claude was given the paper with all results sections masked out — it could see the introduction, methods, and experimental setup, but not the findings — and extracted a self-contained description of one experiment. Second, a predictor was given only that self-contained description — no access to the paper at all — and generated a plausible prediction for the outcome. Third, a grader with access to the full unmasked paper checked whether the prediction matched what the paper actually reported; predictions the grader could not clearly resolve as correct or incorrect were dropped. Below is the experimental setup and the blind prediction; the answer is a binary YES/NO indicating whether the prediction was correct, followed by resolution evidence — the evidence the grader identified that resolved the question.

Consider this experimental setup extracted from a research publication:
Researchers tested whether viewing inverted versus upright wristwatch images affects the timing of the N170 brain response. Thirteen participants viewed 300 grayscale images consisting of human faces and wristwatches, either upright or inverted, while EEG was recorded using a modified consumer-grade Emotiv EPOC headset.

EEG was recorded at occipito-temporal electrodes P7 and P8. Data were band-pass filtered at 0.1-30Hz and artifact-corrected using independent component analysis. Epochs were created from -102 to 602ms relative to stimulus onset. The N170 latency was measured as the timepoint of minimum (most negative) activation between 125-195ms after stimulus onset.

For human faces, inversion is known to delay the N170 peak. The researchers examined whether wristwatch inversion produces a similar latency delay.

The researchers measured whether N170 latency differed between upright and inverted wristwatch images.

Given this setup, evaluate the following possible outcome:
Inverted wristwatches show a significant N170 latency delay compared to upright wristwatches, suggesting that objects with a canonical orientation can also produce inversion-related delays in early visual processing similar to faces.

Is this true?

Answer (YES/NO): NO